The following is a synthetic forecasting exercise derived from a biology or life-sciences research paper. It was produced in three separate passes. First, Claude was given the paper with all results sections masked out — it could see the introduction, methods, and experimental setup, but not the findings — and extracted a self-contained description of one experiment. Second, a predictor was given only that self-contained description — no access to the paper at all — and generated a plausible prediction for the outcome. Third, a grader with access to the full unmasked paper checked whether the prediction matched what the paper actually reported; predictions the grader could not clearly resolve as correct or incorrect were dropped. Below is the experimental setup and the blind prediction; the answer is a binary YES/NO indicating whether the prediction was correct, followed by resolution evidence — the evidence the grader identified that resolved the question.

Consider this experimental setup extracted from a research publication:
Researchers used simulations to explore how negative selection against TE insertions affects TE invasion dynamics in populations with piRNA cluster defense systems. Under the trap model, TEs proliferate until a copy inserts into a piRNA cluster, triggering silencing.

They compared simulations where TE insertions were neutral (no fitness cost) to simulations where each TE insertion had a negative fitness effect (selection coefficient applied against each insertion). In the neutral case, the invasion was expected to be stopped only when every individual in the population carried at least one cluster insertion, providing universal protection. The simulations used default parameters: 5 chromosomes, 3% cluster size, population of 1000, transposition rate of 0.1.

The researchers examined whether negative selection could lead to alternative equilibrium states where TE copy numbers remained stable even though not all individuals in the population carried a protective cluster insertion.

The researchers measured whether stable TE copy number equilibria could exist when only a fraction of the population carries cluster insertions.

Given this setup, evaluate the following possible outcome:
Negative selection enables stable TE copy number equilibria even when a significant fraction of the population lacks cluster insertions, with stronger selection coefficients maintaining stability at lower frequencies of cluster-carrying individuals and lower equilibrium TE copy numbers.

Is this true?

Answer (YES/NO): YES